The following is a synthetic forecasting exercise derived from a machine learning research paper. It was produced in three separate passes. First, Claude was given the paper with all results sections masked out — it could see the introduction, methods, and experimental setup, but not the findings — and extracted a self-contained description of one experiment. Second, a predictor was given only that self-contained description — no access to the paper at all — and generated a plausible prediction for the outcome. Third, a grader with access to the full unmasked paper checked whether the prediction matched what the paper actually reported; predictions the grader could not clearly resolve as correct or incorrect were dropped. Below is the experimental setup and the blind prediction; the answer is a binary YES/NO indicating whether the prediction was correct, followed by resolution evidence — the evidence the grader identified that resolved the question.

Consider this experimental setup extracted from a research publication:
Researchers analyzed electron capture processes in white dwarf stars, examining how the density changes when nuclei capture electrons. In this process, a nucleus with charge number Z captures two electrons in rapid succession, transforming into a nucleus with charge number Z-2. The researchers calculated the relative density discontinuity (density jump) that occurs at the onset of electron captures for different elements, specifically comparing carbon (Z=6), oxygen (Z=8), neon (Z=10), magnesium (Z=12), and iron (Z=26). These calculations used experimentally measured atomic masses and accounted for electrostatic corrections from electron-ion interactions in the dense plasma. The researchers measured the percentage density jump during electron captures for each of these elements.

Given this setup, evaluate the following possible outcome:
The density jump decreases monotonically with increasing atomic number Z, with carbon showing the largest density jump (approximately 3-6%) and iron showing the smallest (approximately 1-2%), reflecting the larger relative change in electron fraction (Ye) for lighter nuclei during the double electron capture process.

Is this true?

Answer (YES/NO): NO